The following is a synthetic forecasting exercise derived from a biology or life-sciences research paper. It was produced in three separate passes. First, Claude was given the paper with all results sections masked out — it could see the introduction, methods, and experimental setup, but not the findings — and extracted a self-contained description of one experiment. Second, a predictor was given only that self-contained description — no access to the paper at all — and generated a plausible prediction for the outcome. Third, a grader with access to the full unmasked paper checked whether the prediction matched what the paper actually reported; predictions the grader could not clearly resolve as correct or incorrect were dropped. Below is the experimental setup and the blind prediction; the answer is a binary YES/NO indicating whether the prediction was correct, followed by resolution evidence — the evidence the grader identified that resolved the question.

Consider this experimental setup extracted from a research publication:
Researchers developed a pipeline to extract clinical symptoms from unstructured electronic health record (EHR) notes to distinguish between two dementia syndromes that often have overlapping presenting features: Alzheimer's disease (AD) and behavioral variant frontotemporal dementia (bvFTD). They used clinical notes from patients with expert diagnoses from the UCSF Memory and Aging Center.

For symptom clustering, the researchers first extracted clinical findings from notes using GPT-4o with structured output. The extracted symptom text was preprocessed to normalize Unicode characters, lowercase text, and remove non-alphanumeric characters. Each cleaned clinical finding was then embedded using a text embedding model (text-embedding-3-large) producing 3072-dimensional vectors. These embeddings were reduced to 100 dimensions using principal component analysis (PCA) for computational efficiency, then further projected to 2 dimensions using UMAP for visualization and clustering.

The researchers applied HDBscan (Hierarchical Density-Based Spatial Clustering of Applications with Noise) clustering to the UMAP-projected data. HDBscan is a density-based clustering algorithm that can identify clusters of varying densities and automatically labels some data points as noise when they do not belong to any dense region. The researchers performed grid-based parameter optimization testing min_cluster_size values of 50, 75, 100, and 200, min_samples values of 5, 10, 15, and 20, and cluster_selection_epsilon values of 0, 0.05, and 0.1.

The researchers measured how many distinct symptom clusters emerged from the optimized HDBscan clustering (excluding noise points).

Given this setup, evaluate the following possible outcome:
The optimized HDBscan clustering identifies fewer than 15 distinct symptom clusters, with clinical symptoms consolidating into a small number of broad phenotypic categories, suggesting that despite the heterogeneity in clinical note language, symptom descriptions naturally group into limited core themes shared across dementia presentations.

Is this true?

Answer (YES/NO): NO